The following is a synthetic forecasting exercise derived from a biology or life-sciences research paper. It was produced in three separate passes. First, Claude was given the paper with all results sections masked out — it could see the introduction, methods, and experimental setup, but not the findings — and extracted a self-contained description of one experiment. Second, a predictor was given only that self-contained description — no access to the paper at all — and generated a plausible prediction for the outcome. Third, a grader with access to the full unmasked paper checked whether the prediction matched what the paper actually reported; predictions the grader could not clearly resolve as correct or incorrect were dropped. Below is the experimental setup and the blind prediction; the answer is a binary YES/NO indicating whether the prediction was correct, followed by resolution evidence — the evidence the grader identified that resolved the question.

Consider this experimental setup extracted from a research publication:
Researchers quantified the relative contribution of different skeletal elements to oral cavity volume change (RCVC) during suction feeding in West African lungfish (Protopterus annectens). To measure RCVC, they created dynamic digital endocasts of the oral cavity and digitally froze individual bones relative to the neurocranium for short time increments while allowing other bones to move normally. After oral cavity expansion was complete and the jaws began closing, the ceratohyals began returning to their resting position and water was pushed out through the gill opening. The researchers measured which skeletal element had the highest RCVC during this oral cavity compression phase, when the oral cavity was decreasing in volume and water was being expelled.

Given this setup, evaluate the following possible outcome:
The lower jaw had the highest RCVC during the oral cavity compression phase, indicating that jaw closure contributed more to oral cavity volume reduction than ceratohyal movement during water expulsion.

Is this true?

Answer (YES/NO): NO